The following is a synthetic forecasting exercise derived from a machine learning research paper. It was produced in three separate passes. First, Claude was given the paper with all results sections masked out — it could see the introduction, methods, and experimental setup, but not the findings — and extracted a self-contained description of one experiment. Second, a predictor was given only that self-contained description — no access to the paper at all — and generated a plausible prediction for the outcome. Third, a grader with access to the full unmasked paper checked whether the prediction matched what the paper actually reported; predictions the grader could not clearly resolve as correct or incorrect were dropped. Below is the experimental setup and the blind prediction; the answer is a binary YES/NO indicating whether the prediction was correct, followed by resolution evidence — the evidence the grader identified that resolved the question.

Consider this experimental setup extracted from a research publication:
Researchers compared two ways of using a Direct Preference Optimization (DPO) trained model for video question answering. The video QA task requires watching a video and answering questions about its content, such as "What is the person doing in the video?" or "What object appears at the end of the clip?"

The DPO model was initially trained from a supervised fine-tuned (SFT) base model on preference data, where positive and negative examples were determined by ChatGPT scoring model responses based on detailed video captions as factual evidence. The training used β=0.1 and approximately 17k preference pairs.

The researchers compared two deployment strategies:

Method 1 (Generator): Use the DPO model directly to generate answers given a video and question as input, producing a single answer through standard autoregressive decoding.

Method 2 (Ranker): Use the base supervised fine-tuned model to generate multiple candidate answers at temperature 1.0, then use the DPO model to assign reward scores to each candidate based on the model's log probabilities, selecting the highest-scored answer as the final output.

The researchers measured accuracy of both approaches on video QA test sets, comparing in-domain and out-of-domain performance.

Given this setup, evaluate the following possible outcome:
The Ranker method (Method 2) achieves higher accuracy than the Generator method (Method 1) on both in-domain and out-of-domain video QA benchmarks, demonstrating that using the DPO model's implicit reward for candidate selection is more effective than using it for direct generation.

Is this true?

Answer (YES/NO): NO